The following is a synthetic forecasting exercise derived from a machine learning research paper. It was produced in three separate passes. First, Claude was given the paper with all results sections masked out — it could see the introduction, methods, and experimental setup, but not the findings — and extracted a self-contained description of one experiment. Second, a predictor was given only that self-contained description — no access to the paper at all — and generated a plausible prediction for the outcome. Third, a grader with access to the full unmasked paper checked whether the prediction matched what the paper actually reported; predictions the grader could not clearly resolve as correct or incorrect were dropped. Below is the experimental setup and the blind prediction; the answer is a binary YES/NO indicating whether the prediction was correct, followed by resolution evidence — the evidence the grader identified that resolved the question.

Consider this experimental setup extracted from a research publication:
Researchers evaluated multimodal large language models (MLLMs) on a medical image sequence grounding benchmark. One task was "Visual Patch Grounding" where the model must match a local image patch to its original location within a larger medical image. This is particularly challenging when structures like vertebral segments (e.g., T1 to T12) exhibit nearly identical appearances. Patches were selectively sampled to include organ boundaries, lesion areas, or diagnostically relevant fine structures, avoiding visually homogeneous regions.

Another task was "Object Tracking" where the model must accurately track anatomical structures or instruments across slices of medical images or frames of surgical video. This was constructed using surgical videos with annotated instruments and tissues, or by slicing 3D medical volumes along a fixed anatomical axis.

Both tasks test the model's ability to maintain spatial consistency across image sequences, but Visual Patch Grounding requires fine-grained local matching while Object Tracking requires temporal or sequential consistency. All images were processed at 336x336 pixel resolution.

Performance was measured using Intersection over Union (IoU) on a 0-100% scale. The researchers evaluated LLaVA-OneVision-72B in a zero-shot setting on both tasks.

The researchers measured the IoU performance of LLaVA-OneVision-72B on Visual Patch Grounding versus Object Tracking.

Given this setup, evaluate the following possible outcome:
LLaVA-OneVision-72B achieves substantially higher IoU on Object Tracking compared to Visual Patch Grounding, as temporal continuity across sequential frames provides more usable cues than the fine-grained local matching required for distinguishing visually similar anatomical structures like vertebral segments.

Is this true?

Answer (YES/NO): NO